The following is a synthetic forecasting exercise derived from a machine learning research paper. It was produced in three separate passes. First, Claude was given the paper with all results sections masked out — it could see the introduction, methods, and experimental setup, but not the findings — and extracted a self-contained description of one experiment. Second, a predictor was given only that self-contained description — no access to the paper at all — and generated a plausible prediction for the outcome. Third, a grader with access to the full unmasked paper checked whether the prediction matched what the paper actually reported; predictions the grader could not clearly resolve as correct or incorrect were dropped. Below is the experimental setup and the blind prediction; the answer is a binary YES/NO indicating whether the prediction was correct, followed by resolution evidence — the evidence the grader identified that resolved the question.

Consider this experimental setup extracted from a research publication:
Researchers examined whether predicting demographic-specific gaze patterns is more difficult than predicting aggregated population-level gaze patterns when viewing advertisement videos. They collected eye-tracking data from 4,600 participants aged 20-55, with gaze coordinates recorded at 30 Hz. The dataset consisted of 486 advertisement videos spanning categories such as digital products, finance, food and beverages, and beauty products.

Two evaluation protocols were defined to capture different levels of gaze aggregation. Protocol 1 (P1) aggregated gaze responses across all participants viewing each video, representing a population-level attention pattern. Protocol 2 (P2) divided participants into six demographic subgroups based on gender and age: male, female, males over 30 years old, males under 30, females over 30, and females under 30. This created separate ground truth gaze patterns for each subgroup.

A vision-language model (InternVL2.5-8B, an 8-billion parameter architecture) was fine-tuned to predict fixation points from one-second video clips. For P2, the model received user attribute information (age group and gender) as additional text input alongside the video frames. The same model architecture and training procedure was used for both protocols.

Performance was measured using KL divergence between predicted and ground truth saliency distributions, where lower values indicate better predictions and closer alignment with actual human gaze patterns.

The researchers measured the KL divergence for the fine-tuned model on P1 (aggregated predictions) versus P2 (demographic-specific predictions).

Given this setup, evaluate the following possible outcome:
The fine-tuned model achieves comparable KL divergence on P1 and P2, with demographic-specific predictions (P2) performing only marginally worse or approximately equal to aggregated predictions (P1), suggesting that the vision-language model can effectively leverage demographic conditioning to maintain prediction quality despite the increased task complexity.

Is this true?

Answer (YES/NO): NO